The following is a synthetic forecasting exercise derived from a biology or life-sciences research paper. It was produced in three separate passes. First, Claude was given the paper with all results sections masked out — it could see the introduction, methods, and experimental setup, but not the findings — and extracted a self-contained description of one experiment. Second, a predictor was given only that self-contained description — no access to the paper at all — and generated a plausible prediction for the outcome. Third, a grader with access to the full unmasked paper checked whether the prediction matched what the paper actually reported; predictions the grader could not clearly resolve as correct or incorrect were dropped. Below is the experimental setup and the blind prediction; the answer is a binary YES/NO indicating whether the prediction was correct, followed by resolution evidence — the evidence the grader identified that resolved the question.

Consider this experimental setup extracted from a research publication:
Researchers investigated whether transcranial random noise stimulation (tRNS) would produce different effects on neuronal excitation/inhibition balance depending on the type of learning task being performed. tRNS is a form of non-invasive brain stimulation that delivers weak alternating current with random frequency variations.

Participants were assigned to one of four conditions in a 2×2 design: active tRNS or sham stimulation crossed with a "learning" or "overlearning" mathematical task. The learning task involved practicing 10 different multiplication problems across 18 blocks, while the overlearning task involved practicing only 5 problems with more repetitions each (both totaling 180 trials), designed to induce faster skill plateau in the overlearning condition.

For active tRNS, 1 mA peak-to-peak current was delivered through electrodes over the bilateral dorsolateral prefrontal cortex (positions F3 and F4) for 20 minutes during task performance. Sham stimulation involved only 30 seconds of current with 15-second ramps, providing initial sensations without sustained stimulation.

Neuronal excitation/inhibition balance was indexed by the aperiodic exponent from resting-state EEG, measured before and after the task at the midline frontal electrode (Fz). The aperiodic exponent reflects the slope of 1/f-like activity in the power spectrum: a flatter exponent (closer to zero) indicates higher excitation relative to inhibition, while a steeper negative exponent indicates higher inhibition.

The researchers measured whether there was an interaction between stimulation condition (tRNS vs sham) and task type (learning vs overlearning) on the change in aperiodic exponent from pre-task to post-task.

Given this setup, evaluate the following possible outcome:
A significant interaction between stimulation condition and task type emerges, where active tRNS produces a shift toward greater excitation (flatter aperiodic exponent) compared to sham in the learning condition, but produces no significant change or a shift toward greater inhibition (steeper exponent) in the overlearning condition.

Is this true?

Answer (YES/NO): NO